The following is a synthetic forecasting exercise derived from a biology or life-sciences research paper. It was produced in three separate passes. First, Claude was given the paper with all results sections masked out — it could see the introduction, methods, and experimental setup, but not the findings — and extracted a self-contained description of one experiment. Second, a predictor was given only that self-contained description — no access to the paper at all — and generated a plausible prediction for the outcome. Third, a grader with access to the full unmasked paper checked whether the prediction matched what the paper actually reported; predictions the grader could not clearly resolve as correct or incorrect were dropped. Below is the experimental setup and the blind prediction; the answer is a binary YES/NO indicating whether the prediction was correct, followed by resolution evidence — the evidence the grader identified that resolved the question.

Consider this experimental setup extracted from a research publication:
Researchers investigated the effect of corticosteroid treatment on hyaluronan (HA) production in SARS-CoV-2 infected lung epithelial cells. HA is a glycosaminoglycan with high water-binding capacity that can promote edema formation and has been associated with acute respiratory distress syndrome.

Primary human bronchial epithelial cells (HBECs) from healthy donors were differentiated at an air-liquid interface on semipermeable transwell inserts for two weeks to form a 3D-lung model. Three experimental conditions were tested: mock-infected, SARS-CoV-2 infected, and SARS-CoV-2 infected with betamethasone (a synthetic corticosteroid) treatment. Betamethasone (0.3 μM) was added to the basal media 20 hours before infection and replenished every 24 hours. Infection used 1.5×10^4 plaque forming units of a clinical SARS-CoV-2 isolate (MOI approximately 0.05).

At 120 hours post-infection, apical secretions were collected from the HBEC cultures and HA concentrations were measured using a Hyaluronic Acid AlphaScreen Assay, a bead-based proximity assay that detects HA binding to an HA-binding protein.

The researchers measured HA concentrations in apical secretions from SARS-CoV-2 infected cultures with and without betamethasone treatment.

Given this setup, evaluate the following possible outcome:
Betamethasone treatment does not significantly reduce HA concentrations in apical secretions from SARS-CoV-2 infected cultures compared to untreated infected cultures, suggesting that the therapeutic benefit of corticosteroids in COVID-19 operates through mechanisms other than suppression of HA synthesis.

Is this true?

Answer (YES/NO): NO